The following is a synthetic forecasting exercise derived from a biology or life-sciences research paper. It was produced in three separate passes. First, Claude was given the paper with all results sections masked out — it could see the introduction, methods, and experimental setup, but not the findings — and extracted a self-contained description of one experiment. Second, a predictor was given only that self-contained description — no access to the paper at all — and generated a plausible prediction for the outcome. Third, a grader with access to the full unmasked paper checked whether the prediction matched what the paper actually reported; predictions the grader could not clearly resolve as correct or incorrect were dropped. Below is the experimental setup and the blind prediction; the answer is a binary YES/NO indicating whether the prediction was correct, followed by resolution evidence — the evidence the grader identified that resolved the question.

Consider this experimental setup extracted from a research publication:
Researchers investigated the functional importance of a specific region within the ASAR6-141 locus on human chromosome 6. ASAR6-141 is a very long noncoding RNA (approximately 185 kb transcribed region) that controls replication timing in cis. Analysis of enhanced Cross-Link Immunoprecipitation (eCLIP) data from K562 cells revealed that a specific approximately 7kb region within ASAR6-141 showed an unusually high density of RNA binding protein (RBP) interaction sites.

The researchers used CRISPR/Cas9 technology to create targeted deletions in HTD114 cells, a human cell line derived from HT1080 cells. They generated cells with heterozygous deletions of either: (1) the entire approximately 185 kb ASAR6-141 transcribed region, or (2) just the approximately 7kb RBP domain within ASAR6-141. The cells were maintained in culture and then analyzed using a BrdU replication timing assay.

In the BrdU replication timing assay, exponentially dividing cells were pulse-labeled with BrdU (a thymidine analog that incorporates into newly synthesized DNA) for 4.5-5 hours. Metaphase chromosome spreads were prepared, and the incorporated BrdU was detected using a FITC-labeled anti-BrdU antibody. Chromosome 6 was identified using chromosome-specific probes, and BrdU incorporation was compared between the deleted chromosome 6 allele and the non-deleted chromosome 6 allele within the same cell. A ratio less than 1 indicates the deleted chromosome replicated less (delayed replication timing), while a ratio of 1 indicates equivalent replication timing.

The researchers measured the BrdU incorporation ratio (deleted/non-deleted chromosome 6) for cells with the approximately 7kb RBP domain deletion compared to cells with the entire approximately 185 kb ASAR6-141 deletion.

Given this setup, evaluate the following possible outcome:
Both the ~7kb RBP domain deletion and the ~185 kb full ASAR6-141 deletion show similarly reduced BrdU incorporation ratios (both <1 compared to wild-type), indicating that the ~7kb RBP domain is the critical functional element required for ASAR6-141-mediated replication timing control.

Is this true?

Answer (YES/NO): NO